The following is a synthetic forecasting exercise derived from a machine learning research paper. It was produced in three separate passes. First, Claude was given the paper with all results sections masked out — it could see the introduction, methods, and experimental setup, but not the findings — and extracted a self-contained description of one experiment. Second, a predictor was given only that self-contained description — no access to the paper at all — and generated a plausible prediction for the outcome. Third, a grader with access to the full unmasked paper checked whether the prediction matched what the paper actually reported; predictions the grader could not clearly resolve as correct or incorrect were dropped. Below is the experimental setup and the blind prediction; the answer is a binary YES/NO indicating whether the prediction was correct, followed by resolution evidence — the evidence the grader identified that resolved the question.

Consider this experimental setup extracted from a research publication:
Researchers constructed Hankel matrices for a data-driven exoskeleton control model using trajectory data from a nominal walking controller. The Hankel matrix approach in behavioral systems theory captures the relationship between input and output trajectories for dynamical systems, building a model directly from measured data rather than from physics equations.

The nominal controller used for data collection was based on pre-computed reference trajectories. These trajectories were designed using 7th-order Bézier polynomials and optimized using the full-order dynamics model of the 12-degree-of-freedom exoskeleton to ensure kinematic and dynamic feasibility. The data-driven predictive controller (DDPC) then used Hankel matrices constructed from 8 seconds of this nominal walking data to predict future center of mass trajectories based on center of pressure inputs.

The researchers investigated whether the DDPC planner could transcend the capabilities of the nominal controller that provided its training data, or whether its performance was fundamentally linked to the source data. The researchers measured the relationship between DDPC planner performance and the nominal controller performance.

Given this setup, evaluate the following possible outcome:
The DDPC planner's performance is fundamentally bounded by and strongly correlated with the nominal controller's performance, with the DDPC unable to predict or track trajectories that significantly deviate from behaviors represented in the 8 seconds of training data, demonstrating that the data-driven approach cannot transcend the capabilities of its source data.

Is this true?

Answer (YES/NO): YES